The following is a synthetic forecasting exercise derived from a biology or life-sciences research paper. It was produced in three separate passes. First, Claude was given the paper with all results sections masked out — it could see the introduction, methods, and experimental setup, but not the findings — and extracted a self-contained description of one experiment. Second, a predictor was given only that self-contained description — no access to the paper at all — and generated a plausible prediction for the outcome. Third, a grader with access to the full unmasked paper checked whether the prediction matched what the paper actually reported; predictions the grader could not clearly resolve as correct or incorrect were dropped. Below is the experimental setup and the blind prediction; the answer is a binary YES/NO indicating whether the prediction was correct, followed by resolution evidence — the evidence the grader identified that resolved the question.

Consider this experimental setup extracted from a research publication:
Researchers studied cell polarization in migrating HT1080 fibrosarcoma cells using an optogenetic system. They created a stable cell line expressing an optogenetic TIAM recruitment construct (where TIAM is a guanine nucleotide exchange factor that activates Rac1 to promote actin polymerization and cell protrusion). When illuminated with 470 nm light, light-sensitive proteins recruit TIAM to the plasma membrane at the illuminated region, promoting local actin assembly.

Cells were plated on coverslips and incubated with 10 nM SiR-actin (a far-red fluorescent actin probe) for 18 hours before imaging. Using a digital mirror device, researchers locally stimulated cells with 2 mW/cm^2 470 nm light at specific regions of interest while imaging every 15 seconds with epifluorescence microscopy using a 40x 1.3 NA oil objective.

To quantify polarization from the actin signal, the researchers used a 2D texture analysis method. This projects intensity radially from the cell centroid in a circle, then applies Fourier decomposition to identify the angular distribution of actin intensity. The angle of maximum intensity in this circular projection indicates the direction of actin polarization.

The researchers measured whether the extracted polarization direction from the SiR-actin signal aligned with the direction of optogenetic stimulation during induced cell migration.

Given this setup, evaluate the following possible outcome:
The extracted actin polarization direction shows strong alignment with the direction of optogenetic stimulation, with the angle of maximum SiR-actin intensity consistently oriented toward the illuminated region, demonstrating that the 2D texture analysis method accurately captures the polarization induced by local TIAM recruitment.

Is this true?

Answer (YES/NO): NO